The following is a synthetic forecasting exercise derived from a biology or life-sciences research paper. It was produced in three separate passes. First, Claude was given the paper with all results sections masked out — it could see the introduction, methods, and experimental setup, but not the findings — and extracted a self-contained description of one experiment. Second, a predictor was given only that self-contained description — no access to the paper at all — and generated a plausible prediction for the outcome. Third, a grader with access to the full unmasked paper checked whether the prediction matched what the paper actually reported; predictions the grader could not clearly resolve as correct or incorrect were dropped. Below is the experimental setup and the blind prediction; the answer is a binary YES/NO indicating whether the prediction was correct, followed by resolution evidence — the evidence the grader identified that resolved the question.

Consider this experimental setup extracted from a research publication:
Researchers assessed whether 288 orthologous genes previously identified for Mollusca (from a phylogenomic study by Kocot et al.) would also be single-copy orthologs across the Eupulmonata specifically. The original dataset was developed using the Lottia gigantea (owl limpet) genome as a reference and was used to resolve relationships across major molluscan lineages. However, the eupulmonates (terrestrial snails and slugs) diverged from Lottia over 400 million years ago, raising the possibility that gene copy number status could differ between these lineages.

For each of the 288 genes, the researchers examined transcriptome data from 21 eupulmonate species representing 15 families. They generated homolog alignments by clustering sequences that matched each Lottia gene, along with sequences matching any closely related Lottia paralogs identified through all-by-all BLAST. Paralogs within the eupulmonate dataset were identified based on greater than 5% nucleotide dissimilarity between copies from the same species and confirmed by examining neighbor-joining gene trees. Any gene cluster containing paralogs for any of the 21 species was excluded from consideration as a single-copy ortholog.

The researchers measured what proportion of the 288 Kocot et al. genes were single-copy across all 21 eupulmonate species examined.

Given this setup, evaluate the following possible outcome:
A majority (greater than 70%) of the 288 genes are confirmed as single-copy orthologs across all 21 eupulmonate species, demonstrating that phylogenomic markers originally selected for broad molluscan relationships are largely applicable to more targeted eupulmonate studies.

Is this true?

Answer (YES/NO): NO